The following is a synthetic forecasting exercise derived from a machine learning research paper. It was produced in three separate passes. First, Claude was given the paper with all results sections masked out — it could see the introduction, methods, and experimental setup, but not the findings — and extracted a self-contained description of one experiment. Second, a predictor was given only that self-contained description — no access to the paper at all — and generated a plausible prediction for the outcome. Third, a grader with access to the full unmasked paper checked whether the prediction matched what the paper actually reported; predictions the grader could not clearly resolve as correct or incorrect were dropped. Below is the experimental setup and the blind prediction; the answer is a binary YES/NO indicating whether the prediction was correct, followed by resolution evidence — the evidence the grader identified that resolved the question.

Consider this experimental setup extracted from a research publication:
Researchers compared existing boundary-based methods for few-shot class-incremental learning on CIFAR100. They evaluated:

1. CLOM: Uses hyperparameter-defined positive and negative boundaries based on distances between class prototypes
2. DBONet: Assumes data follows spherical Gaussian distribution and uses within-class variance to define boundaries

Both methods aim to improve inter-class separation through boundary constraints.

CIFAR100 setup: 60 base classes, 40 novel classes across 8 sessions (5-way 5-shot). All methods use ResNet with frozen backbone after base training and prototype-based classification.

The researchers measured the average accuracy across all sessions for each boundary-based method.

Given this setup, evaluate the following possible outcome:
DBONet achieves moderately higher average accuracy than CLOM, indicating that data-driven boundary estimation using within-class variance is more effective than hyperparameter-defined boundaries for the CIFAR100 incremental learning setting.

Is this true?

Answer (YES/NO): YES